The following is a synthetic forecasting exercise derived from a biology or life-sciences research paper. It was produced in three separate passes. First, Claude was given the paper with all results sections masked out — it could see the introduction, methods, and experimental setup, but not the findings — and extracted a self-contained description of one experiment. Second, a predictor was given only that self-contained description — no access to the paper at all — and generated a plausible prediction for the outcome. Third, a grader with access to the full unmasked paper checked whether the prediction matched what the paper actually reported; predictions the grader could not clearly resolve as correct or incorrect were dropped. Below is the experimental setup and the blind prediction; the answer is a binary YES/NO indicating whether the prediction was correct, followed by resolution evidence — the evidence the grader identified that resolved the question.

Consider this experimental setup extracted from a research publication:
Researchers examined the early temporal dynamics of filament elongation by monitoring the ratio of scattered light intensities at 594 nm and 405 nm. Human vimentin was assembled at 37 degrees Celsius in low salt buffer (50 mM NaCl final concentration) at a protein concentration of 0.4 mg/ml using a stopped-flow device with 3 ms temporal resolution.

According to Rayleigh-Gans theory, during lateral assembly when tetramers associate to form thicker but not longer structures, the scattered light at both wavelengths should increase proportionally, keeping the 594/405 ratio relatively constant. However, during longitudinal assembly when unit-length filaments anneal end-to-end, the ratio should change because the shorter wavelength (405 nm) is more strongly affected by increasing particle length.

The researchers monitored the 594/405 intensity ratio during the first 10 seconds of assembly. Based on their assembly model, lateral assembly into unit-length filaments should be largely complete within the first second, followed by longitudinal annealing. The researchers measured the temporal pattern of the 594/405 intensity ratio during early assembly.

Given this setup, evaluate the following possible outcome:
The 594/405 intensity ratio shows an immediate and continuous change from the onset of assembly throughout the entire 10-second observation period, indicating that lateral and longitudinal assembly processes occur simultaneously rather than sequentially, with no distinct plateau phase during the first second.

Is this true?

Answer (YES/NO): NO